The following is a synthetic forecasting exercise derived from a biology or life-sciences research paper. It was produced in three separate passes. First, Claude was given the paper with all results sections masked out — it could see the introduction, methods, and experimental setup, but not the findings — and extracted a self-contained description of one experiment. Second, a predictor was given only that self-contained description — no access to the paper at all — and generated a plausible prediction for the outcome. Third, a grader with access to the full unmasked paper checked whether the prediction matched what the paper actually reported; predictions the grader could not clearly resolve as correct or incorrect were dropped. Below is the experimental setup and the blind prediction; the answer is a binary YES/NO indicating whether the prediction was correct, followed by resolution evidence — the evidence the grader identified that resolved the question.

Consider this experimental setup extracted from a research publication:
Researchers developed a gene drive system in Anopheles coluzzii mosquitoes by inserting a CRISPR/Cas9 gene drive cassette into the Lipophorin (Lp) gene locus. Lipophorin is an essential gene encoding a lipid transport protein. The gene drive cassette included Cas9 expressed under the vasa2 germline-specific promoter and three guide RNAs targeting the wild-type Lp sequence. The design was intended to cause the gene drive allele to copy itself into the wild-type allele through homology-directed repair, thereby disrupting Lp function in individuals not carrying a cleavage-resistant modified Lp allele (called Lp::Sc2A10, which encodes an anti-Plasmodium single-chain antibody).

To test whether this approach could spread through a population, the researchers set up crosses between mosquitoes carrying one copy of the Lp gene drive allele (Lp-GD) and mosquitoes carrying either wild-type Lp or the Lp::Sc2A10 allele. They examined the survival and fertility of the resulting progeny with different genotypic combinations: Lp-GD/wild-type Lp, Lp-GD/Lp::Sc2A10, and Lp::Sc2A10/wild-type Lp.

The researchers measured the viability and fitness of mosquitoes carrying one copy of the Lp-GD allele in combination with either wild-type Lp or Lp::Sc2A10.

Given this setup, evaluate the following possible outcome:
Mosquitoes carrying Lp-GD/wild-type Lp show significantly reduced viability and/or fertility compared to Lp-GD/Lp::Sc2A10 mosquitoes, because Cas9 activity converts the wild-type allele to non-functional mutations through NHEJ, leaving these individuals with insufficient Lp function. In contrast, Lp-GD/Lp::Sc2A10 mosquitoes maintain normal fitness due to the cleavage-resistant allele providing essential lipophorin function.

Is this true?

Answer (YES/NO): NO